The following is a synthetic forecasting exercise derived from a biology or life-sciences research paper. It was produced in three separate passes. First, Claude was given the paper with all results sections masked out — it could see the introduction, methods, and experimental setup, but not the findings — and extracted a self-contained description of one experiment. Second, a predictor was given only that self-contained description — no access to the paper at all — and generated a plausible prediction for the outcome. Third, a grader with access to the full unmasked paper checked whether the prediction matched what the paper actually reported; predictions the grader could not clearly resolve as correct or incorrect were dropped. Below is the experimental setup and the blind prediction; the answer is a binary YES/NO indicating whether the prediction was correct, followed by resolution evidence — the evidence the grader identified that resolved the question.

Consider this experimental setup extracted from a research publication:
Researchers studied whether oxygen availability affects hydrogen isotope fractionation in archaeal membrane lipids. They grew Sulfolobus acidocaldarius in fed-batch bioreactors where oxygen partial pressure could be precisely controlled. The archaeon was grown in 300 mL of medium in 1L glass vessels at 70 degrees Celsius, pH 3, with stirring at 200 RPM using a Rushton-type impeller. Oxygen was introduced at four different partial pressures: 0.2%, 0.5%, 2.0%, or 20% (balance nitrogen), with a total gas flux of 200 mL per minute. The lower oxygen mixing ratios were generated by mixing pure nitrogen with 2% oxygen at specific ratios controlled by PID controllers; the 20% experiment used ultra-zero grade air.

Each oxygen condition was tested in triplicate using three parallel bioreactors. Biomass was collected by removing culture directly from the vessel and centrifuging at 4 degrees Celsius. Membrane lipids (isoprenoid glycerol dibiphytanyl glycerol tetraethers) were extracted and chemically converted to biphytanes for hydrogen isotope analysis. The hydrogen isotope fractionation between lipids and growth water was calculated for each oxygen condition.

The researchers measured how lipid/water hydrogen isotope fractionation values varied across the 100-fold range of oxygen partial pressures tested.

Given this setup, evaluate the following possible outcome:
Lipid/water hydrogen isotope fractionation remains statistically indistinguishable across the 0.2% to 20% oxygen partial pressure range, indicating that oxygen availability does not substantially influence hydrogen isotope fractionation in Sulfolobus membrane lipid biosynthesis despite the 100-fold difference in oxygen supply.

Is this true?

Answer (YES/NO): YES